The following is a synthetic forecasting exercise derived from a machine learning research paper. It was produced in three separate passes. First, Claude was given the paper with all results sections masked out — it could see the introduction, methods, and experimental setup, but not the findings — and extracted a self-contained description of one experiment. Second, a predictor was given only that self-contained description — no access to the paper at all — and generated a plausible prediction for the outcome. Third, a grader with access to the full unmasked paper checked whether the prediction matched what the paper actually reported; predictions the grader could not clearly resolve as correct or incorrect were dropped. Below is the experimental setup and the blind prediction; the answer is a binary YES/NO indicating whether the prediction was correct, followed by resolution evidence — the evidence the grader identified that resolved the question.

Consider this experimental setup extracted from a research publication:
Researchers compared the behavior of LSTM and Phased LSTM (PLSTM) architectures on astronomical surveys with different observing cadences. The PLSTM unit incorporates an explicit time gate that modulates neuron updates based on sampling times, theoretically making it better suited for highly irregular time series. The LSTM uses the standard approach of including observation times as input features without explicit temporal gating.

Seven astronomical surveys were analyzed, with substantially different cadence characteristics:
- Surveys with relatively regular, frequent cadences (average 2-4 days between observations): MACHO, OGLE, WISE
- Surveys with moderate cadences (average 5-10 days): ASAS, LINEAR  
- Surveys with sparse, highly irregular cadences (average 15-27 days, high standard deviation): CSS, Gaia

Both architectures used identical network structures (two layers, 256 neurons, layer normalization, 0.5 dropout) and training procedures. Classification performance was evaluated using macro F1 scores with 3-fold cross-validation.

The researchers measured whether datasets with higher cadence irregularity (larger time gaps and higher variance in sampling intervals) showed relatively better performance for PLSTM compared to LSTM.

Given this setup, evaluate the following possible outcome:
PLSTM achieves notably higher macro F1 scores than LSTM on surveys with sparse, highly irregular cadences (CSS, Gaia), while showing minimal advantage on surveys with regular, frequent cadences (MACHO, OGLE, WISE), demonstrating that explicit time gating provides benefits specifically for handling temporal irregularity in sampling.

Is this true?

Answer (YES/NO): NO